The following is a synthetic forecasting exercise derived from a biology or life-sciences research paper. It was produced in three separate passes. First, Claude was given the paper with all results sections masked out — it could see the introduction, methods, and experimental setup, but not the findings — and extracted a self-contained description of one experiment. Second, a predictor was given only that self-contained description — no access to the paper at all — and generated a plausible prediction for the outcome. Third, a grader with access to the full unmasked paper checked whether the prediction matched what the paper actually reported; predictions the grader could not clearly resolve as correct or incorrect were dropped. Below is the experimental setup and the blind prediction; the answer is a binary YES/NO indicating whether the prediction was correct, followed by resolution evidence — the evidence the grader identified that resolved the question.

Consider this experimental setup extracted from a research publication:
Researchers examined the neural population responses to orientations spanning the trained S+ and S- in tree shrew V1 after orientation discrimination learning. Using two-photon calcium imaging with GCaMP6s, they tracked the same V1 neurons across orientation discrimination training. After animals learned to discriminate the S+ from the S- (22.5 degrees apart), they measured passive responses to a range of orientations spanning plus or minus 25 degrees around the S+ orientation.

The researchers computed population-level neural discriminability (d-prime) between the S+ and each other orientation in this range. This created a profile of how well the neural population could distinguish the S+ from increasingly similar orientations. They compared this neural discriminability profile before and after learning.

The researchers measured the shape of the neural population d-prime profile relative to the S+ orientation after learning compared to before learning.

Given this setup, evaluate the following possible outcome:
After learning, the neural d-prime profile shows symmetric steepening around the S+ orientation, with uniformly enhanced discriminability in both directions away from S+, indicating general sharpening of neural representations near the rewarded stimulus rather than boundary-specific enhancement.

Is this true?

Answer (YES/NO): NO